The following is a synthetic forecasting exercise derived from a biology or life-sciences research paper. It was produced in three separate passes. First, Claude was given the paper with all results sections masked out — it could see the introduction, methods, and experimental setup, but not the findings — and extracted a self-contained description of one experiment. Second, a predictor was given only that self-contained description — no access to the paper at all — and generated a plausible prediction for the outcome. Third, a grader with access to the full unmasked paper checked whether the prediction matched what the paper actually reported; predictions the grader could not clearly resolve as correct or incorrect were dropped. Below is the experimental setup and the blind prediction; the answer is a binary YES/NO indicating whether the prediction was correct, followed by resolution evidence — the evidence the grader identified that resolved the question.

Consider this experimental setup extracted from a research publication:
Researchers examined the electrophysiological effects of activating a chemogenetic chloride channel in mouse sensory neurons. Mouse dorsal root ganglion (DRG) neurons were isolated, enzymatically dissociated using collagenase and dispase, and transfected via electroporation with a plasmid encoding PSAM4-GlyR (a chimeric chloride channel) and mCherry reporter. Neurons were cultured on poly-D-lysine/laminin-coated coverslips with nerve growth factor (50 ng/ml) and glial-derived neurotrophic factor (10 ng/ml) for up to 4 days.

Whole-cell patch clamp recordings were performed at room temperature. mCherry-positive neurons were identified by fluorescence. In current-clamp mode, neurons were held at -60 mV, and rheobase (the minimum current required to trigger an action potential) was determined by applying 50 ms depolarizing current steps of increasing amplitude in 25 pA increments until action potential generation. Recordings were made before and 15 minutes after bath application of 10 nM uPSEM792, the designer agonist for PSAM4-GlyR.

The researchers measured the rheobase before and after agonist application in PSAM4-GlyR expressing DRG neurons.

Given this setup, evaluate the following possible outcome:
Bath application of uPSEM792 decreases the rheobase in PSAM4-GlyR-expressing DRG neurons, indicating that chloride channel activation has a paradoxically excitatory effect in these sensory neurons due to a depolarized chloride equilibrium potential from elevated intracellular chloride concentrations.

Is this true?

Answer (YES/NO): NO